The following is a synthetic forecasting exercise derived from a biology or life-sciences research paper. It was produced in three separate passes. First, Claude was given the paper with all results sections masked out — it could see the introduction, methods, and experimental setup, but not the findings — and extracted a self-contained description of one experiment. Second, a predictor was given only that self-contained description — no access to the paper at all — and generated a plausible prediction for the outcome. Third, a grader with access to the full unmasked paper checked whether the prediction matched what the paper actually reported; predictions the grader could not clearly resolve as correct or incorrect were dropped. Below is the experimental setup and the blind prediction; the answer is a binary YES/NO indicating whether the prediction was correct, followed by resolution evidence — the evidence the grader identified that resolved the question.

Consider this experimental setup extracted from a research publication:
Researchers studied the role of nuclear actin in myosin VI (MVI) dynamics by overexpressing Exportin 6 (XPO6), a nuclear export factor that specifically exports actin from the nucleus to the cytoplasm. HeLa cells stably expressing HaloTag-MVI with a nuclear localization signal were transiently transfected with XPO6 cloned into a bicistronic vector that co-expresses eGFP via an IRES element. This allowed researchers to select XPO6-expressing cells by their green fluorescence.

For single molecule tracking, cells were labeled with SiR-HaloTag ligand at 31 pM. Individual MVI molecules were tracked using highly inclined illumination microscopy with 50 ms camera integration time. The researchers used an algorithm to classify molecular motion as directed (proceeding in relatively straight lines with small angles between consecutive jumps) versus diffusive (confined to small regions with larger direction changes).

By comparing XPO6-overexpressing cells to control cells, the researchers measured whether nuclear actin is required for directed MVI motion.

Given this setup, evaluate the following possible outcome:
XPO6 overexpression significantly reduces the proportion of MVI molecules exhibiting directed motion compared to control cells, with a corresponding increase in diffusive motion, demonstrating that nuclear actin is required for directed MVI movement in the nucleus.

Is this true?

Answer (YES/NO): NO